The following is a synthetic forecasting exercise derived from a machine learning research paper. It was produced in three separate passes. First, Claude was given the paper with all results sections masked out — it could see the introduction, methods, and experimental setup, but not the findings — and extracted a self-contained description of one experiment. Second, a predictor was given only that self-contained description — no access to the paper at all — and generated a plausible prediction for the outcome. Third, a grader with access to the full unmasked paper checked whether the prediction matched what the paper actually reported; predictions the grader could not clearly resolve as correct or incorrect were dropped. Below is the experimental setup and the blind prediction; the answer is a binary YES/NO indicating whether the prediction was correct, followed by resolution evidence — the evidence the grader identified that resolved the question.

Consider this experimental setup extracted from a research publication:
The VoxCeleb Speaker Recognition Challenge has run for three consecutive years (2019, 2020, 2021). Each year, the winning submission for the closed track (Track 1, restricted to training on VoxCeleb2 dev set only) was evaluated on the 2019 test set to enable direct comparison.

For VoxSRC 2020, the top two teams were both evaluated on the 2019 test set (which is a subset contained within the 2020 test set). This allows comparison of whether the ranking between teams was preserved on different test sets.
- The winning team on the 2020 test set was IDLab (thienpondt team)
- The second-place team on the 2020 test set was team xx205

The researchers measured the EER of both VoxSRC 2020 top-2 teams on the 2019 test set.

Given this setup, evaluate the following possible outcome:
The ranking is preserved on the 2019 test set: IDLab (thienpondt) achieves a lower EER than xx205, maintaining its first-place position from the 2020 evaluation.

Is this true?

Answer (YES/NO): NO